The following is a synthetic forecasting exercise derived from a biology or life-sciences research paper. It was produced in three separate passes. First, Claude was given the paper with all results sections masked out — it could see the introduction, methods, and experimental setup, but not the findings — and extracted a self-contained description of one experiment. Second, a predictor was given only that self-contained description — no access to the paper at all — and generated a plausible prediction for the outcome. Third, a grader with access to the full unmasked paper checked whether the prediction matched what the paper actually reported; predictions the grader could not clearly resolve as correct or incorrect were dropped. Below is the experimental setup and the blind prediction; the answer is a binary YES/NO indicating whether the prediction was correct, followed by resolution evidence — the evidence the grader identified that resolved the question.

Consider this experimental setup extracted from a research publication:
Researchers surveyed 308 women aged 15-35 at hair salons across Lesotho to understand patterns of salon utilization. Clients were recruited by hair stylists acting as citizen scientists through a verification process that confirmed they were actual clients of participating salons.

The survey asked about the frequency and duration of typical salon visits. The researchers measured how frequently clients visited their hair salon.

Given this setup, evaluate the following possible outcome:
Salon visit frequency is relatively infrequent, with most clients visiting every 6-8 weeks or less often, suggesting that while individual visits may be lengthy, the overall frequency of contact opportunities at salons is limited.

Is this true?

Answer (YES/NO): NO